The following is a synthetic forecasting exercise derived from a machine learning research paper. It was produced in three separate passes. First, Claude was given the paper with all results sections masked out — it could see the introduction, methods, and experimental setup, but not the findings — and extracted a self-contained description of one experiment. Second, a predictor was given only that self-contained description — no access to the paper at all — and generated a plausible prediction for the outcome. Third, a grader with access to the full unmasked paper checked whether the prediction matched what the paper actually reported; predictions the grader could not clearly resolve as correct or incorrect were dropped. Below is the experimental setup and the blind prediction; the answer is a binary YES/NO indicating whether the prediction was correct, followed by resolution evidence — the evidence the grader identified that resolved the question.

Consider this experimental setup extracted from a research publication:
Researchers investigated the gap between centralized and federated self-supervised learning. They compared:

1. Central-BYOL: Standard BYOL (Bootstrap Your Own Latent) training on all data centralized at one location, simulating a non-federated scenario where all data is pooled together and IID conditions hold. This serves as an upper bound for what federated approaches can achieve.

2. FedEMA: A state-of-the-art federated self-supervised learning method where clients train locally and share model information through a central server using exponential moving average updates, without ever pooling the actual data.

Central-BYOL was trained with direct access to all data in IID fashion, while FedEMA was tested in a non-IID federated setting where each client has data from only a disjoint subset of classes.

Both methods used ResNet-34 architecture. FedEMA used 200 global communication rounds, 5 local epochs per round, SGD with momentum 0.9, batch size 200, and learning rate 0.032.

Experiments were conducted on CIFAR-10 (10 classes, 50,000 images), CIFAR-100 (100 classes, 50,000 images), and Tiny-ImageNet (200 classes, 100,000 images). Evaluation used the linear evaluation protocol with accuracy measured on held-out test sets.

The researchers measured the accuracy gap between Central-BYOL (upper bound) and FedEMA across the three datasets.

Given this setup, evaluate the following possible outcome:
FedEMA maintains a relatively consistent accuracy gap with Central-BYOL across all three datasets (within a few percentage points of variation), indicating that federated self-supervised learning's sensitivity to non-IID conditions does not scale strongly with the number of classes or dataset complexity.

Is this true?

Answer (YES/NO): NO